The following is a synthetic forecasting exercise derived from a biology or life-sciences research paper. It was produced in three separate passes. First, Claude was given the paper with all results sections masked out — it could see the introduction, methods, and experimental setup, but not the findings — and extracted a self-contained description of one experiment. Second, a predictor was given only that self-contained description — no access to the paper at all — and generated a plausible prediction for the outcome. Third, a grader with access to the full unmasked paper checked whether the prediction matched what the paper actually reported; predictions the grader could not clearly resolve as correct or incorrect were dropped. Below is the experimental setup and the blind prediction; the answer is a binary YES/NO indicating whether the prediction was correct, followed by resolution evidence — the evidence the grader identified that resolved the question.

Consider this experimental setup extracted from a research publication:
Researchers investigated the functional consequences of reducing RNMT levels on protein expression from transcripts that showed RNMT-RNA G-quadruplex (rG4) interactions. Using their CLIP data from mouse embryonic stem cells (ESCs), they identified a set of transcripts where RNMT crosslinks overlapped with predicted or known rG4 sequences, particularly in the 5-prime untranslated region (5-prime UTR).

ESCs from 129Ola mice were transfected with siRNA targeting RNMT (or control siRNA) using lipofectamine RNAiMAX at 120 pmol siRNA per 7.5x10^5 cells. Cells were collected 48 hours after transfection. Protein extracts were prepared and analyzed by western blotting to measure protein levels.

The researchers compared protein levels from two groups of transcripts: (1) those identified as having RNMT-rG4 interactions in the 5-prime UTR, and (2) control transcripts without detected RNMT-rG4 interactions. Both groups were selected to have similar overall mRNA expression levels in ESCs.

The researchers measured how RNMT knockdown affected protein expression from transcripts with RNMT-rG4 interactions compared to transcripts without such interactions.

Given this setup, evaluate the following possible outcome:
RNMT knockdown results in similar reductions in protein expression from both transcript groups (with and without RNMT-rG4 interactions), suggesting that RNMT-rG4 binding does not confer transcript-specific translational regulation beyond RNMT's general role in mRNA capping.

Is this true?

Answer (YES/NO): NO